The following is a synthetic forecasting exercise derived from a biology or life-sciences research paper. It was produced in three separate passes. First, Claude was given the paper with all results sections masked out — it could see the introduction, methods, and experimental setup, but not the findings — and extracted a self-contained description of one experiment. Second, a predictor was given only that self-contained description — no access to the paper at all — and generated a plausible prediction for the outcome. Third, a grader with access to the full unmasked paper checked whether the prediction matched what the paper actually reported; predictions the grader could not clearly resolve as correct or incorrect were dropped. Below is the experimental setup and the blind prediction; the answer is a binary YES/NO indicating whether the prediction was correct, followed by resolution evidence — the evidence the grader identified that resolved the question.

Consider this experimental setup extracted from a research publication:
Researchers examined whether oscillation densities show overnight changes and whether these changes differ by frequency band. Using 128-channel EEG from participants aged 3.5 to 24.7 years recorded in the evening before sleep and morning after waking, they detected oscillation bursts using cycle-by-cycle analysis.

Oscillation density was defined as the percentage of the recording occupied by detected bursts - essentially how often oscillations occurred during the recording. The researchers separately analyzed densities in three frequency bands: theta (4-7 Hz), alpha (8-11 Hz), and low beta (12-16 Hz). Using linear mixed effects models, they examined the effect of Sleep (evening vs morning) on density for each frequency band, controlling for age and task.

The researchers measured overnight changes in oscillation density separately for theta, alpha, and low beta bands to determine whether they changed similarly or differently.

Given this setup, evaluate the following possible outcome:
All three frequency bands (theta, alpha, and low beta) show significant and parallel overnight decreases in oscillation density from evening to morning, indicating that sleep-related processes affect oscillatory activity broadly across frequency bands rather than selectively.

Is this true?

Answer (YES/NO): NO